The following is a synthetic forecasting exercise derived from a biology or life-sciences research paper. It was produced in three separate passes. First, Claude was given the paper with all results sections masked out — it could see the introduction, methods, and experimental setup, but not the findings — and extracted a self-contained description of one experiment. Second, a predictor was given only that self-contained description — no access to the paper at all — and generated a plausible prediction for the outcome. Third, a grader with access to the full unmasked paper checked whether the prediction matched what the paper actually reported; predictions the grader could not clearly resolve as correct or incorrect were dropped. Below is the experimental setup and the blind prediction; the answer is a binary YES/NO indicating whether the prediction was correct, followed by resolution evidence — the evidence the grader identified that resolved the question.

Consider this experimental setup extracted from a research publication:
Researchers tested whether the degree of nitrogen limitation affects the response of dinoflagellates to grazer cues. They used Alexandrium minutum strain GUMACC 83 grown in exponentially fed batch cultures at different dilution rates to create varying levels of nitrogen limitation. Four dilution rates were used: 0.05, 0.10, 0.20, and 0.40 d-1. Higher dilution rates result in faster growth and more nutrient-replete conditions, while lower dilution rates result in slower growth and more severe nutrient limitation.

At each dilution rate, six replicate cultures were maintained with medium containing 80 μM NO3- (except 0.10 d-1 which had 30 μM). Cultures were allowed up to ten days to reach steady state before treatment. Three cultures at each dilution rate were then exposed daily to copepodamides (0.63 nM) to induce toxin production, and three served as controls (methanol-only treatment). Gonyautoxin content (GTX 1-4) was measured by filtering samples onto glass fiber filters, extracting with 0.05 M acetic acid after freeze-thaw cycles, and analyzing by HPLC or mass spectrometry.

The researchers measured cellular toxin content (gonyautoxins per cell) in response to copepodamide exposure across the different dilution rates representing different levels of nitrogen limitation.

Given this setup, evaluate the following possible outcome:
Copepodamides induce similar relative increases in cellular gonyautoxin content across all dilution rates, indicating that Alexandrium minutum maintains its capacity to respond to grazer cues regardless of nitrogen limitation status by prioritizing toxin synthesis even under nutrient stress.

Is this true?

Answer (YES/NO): NO